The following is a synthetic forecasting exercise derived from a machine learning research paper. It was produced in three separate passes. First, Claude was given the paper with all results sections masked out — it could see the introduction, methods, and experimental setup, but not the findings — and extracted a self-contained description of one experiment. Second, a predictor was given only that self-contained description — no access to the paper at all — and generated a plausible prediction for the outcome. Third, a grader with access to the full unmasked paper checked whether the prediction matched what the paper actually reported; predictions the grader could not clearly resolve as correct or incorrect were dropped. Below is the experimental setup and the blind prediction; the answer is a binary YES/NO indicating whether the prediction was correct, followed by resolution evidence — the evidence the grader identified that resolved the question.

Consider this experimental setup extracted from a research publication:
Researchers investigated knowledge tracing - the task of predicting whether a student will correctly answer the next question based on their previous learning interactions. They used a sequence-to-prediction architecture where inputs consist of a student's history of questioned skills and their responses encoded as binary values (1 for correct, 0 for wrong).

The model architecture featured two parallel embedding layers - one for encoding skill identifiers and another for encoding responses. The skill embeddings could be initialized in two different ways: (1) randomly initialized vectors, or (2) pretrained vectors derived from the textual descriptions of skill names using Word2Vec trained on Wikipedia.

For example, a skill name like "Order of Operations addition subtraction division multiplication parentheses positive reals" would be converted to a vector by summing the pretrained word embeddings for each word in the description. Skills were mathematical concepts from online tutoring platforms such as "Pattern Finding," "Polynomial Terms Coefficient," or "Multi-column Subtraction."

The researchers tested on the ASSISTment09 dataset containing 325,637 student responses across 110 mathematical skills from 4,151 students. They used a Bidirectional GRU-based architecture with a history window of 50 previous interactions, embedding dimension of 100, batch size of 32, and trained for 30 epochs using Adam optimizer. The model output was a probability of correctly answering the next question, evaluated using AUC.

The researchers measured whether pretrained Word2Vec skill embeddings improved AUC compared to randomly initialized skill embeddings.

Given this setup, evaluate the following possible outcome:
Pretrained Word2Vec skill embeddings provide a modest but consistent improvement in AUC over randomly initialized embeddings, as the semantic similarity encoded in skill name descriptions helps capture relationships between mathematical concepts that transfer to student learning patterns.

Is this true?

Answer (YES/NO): NO